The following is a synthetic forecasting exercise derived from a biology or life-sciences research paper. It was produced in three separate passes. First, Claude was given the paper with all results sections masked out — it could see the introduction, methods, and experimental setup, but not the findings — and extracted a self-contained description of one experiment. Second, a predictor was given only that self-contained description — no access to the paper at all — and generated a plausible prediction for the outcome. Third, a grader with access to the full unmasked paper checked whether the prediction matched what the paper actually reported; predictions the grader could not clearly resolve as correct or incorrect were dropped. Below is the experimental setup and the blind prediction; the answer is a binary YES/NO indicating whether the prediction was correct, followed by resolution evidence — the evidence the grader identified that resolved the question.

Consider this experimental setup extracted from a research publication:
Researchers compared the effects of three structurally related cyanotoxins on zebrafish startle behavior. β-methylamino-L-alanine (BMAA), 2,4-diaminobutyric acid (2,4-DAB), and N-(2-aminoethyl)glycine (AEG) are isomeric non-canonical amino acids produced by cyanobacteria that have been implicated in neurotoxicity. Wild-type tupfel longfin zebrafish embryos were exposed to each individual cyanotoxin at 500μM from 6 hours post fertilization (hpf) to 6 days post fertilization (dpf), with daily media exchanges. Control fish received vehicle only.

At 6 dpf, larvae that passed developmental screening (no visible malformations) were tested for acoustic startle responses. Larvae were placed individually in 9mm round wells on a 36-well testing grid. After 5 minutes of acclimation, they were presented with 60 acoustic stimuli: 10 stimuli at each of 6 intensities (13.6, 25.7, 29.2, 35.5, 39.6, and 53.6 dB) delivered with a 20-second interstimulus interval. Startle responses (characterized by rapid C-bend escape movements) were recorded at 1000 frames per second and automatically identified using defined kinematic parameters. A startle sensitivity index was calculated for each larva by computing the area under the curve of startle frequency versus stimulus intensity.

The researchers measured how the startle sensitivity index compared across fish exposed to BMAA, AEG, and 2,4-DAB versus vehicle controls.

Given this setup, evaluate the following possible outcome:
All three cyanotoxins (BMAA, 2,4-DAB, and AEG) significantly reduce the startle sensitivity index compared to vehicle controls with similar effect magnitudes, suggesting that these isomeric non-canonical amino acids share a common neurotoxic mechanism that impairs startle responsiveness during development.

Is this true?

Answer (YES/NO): NO